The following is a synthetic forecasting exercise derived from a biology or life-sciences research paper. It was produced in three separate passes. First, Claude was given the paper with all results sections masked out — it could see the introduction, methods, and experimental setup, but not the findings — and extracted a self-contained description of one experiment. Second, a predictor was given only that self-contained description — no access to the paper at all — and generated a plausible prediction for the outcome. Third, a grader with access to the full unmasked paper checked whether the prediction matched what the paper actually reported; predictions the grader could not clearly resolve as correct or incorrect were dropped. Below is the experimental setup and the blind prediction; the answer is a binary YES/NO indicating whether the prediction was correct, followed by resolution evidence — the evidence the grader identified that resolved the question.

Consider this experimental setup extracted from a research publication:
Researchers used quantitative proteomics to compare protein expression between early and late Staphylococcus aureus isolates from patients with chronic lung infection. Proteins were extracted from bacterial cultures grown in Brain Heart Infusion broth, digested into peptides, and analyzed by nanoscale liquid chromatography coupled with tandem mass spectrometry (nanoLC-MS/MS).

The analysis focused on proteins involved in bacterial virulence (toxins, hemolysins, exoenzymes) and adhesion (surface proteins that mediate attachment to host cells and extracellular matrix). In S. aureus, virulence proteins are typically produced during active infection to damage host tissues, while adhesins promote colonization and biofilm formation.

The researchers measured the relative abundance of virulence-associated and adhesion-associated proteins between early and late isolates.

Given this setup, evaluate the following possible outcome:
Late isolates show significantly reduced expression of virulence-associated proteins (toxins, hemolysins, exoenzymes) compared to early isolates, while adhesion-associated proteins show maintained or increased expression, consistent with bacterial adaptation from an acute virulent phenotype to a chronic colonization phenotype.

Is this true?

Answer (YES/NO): YES